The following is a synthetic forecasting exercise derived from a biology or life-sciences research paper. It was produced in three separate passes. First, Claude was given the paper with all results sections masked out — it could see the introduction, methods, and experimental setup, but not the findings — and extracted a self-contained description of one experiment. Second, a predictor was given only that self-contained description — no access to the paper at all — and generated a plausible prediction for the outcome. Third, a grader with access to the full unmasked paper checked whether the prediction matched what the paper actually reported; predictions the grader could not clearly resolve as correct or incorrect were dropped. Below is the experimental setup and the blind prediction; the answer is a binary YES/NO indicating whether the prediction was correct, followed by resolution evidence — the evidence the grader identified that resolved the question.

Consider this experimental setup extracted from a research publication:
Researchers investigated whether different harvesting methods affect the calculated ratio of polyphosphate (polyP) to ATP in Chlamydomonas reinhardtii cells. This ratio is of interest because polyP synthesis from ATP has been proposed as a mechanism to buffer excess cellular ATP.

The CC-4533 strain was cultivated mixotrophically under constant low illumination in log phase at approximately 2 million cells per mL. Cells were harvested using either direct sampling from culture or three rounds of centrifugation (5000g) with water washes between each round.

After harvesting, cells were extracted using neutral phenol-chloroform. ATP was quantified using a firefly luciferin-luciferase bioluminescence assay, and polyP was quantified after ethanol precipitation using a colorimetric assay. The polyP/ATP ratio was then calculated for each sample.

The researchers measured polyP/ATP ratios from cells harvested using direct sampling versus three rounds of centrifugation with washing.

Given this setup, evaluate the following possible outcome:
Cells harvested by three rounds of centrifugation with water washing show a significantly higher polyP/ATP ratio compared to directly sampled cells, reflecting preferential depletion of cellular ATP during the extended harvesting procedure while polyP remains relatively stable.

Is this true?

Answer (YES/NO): YES